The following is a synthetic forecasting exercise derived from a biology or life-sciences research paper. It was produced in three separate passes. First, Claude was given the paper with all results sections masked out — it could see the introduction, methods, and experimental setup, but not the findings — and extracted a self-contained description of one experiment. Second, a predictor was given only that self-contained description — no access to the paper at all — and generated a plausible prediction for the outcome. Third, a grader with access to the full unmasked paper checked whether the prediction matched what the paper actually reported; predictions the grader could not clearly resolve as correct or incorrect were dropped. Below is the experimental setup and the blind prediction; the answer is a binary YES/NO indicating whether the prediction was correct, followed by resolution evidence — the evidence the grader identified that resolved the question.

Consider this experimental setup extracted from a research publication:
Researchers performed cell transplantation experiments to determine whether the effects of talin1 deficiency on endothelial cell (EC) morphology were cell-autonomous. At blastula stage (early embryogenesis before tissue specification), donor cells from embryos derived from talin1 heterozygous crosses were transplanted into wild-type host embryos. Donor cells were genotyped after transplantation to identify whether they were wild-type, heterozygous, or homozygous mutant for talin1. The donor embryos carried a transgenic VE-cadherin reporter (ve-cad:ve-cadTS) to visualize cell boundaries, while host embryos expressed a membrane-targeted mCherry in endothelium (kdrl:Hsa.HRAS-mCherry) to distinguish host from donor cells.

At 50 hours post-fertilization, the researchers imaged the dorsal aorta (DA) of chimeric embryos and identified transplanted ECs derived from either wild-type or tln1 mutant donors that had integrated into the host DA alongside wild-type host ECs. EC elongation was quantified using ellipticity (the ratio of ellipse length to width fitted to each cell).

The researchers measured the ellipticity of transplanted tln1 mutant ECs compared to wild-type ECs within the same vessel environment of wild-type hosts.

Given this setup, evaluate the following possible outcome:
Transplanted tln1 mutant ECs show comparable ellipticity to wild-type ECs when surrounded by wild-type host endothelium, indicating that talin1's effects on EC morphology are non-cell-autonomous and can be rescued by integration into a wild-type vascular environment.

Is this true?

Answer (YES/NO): NO